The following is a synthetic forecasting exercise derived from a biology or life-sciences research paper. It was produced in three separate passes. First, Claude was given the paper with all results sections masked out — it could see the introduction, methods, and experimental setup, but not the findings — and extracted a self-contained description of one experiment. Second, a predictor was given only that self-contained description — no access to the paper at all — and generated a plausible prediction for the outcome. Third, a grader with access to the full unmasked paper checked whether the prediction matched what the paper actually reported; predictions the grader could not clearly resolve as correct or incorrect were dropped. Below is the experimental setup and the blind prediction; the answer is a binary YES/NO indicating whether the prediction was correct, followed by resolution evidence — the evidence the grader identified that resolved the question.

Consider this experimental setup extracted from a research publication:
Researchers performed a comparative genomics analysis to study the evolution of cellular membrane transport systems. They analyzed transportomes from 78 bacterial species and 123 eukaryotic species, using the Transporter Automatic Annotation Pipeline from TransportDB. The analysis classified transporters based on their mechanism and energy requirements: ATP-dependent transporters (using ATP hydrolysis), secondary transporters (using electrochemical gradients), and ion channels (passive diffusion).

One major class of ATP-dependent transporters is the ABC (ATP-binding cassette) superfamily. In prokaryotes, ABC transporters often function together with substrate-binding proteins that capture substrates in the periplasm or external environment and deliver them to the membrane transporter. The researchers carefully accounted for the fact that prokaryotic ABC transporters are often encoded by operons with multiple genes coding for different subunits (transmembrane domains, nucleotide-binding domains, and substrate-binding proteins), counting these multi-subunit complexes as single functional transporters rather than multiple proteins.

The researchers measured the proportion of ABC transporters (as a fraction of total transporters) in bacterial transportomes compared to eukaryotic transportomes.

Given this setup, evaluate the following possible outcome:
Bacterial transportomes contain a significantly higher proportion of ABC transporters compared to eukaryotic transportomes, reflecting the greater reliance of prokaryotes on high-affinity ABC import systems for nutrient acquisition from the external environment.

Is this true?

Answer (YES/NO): YES